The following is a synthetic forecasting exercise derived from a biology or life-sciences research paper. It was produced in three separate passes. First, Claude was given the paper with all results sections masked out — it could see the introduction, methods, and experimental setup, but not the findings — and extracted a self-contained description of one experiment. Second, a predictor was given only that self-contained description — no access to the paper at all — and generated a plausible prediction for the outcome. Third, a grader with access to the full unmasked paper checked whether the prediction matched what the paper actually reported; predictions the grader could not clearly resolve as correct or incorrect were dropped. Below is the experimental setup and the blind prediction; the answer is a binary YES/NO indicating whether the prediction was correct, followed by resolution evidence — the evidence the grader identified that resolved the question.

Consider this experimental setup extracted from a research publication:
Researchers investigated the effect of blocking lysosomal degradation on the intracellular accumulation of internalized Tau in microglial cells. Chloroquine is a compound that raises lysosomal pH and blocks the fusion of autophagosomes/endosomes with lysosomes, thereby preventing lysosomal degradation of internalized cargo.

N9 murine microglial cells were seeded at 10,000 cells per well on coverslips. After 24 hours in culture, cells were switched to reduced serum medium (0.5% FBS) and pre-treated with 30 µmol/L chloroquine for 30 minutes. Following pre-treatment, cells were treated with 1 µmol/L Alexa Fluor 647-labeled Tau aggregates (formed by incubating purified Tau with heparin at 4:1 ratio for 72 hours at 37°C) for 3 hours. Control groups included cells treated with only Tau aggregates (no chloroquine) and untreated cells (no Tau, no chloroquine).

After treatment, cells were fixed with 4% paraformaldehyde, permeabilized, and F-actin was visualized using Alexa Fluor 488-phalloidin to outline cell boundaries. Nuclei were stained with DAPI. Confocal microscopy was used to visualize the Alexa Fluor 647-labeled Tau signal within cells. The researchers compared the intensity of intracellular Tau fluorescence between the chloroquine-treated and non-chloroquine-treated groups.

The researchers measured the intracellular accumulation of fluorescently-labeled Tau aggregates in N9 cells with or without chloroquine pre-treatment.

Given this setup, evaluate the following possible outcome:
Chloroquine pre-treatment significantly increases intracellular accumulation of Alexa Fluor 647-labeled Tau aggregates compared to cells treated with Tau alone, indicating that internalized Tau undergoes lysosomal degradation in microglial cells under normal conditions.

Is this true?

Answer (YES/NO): YES